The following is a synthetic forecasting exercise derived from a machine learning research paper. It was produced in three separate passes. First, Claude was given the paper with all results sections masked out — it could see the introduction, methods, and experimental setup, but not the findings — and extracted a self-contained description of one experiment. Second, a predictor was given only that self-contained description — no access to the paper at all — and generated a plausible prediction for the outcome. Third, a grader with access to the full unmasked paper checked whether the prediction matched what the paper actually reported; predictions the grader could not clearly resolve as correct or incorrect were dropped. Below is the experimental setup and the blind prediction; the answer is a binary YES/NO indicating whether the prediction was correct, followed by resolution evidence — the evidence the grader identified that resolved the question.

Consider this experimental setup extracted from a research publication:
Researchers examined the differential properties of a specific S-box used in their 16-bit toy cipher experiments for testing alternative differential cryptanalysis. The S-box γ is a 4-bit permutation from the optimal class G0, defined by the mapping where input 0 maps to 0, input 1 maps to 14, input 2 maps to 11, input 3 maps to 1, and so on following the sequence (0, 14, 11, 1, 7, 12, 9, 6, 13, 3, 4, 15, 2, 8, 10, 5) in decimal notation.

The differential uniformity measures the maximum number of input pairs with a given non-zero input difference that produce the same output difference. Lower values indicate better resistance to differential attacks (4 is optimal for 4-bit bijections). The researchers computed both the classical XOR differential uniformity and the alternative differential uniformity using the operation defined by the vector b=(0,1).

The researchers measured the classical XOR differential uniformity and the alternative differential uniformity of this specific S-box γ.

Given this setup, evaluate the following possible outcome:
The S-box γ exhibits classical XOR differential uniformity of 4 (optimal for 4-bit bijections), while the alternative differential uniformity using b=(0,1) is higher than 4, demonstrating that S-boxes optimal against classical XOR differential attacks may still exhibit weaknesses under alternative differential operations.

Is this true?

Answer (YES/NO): YES